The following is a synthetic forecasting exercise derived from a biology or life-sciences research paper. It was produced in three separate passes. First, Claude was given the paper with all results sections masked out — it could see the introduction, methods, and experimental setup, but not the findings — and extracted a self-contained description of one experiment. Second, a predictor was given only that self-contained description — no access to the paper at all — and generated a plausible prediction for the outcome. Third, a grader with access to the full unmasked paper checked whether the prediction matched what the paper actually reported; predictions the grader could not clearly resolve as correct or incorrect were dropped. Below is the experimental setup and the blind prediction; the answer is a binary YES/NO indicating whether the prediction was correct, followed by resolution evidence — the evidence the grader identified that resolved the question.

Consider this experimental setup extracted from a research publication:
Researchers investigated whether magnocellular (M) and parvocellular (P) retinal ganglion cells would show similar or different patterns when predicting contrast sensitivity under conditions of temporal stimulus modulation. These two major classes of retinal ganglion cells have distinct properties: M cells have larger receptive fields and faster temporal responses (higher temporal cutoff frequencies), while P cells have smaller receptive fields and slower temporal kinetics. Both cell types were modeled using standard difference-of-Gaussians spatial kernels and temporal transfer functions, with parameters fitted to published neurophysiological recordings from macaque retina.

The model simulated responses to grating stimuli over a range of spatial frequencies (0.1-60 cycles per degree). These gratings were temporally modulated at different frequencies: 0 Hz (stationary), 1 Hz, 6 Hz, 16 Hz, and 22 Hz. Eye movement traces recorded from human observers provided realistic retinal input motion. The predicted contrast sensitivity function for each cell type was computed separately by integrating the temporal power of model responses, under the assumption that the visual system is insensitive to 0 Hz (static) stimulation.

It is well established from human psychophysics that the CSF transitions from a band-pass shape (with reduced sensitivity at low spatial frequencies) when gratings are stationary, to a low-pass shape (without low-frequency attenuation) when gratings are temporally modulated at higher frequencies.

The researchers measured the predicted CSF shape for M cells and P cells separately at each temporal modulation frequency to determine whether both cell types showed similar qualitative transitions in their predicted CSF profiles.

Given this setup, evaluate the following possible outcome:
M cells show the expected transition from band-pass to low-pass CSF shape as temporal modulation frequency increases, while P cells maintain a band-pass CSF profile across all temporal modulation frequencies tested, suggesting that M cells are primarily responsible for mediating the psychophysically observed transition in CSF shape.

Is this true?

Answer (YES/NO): NO